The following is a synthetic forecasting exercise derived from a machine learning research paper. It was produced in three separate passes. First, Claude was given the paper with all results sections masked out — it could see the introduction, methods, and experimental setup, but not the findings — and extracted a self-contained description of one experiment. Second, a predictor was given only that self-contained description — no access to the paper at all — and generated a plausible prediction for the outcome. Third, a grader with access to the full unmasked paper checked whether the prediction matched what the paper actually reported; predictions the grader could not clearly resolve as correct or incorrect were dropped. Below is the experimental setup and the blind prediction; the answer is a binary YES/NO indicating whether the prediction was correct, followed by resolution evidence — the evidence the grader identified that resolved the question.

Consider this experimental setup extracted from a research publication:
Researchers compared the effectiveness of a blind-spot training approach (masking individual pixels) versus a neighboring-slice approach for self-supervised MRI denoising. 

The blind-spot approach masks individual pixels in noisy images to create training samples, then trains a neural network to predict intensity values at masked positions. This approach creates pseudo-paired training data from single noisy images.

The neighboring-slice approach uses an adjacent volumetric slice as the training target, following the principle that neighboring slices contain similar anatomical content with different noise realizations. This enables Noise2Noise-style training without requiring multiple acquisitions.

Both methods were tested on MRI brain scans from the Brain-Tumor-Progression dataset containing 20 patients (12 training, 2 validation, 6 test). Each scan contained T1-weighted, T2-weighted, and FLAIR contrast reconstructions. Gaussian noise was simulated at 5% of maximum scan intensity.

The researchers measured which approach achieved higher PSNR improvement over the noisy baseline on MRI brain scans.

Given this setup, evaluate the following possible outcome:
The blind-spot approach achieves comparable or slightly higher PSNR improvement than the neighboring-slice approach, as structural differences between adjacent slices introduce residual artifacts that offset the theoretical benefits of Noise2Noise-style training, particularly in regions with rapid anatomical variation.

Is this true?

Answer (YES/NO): NO